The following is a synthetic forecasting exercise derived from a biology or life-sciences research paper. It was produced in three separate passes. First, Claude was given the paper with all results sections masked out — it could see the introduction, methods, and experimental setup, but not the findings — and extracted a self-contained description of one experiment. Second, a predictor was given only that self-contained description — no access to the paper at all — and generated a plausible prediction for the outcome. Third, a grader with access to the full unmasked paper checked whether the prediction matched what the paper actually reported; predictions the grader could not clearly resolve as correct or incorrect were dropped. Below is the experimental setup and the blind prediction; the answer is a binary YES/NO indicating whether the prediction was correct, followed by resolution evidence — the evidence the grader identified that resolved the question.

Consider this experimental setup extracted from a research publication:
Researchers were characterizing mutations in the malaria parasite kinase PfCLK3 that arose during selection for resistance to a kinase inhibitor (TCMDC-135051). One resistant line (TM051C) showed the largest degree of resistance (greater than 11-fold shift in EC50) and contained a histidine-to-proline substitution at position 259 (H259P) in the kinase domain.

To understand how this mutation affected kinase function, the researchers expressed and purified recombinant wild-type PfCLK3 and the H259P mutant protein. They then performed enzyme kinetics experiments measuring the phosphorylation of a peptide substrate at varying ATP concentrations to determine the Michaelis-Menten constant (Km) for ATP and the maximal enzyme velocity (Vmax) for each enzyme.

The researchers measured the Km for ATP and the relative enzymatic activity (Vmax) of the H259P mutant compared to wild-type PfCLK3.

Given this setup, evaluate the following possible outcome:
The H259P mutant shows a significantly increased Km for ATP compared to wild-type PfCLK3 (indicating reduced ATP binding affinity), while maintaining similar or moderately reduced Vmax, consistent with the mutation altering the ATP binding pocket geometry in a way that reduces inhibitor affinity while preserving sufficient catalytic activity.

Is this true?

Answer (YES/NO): NO